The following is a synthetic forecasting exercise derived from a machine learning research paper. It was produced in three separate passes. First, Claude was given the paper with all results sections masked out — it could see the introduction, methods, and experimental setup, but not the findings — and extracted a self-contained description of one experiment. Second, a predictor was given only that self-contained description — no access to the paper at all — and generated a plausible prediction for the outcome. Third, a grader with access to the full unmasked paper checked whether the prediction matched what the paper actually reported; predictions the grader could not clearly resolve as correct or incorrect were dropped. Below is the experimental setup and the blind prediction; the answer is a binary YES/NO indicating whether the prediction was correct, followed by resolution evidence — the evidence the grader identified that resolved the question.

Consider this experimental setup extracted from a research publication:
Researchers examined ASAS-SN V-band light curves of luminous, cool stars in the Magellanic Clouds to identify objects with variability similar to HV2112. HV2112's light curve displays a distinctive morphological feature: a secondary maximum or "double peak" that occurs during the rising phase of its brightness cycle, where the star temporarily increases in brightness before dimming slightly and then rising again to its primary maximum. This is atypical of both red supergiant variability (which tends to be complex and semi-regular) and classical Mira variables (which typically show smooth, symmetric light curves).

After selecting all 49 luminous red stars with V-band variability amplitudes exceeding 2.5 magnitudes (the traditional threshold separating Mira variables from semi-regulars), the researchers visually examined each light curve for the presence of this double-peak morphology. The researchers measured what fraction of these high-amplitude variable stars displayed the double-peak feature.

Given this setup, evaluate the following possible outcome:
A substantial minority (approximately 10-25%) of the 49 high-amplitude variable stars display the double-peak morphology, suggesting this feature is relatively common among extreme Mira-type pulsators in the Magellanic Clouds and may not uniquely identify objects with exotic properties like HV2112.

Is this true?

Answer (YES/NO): YES